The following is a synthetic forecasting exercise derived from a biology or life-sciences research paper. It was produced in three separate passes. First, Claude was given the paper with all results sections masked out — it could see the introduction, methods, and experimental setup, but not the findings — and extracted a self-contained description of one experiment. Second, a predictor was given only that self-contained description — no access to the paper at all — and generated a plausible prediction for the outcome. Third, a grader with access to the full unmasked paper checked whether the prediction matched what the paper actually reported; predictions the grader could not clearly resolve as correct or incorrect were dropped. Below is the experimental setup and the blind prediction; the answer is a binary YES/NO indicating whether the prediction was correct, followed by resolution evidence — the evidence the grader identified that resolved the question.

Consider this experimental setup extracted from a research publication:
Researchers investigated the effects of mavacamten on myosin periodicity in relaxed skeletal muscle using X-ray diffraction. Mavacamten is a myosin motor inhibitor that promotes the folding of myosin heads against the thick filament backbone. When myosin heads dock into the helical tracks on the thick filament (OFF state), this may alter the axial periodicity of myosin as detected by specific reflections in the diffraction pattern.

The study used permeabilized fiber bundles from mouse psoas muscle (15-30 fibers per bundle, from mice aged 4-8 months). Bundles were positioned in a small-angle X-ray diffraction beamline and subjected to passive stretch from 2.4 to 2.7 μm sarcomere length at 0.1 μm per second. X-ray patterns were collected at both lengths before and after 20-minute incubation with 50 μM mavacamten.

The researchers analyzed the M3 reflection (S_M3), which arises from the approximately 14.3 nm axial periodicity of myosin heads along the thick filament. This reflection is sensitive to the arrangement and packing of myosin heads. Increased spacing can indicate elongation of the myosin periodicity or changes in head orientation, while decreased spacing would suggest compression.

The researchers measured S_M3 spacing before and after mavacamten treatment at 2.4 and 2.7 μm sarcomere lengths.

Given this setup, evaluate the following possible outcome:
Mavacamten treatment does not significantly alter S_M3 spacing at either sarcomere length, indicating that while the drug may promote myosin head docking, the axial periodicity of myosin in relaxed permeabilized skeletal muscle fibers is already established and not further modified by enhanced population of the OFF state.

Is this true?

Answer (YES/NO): NO